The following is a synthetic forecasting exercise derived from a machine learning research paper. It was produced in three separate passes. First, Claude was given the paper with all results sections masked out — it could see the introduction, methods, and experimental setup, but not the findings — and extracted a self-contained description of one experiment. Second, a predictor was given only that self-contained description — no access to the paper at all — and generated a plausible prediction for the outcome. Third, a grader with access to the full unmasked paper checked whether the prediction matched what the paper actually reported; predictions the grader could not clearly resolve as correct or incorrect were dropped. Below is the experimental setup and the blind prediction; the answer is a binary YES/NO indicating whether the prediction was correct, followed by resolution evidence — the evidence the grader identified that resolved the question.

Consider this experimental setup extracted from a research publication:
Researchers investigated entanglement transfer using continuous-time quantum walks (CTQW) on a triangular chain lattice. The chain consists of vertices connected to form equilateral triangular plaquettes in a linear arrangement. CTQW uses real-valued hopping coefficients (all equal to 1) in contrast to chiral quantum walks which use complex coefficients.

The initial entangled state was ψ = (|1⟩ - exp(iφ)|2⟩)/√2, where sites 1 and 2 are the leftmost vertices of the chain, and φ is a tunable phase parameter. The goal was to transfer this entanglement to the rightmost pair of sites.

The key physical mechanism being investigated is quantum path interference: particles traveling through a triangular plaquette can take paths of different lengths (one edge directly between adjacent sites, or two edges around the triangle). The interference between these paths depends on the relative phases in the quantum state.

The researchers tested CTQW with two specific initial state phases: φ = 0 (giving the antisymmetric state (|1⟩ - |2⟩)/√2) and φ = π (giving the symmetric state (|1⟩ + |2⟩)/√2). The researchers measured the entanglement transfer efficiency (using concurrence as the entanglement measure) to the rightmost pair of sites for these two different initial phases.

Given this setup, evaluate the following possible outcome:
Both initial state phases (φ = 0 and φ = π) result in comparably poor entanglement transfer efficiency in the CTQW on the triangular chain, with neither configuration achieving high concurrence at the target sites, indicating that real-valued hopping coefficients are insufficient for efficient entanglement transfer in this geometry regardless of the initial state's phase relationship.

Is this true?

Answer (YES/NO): NO